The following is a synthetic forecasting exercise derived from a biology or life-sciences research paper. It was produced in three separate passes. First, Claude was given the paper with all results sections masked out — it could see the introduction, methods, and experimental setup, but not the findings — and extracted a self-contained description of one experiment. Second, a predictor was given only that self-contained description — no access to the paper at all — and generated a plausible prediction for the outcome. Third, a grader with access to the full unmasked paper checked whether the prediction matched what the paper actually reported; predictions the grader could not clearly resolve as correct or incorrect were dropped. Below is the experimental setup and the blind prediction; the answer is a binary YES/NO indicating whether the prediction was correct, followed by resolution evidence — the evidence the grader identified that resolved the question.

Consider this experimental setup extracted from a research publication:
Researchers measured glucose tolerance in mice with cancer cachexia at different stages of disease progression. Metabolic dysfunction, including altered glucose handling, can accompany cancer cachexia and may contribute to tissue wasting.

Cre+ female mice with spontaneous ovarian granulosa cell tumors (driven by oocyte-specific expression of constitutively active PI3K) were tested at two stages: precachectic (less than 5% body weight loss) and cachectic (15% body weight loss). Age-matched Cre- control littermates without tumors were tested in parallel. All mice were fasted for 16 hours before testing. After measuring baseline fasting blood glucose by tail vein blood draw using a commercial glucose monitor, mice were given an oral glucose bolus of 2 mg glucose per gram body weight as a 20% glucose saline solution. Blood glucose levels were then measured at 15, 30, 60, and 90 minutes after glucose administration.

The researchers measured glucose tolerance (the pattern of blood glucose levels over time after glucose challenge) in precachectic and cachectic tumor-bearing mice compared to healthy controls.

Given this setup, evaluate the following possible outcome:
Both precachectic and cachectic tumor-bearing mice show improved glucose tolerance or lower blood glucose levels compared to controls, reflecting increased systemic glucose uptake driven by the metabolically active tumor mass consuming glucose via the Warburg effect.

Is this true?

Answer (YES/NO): NO